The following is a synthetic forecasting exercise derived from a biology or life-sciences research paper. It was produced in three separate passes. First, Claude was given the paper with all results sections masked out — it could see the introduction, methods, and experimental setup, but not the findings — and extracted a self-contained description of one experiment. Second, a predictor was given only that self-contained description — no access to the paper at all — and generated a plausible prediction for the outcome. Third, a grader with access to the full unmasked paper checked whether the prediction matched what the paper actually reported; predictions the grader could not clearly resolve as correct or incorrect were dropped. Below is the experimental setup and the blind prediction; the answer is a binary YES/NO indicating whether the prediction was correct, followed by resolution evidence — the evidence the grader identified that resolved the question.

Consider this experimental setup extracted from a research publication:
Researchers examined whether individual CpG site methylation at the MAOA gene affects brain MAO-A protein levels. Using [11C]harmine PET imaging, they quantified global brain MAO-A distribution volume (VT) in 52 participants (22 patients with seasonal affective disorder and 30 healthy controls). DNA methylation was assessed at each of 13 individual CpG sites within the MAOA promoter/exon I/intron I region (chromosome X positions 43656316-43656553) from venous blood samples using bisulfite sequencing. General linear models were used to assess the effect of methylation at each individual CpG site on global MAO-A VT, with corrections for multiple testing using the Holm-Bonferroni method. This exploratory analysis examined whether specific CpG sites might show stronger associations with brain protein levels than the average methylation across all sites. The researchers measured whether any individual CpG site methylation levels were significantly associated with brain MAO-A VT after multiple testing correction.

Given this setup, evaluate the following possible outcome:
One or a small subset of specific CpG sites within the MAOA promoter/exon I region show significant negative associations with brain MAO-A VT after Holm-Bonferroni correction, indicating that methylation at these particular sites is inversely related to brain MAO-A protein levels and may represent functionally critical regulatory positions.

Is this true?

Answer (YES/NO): NO